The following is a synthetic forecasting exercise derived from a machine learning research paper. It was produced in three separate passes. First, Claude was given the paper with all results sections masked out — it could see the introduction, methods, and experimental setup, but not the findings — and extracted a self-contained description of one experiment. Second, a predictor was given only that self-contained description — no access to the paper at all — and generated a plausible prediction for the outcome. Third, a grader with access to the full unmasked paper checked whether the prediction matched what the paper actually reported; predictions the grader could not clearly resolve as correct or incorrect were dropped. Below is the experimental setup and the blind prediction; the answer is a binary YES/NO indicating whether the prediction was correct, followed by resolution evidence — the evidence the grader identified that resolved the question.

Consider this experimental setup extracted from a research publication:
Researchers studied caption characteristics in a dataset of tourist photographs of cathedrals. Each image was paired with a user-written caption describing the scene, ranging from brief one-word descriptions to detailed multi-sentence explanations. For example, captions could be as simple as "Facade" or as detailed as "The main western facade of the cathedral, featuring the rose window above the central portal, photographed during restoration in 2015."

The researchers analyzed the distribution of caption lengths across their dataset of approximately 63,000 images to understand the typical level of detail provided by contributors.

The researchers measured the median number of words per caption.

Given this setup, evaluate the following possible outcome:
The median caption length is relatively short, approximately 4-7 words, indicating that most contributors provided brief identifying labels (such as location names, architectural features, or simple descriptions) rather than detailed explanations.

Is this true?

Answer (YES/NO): YES